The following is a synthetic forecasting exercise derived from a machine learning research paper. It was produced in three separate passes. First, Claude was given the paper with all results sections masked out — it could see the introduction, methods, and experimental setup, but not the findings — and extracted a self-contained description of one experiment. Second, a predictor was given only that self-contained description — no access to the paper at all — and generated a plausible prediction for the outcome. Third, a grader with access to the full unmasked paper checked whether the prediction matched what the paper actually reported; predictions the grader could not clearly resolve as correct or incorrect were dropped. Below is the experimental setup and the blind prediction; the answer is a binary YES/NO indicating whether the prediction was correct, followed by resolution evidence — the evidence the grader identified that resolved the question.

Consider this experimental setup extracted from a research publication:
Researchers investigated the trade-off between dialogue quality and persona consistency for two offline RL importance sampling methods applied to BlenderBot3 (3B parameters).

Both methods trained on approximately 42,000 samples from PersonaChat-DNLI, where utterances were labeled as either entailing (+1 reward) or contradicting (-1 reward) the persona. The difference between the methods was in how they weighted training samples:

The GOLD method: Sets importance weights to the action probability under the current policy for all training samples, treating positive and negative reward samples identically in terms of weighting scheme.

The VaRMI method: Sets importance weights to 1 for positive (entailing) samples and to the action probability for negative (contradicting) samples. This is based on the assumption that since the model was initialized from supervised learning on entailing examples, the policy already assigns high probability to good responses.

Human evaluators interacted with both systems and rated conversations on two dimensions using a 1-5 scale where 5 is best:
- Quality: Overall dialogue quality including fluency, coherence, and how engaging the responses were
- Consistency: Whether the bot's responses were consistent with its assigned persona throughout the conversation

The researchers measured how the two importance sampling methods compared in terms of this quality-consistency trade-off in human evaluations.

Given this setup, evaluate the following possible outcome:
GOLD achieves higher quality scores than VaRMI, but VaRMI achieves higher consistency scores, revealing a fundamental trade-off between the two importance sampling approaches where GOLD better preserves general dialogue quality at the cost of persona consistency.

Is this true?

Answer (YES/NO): NO